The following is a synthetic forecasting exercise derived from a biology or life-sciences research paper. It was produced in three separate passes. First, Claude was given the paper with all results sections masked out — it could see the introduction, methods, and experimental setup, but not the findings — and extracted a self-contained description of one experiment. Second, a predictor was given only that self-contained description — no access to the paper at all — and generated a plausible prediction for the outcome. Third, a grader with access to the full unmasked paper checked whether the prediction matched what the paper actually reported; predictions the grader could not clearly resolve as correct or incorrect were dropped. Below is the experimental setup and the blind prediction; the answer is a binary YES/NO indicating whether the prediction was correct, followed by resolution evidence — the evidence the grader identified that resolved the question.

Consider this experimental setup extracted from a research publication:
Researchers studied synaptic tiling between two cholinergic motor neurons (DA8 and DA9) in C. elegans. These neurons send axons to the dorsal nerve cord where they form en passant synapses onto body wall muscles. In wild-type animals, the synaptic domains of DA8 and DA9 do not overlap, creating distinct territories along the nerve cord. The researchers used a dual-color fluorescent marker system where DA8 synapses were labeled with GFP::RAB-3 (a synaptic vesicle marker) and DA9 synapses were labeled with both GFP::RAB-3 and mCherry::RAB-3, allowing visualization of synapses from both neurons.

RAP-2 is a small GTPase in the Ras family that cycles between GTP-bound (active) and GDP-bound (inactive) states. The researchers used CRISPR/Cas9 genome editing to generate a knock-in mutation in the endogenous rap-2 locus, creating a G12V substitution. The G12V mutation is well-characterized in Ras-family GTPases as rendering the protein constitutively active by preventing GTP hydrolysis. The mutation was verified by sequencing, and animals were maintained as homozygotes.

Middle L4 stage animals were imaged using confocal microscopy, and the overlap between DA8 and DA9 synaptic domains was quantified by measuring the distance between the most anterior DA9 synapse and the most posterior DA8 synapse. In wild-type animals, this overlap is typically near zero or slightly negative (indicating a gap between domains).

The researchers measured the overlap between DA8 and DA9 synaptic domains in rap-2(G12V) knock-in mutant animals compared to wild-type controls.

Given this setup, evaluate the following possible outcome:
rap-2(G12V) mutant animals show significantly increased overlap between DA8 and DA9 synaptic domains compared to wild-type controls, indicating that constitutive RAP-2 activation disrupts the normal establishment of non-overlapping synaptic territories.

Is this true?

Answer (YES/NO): YES